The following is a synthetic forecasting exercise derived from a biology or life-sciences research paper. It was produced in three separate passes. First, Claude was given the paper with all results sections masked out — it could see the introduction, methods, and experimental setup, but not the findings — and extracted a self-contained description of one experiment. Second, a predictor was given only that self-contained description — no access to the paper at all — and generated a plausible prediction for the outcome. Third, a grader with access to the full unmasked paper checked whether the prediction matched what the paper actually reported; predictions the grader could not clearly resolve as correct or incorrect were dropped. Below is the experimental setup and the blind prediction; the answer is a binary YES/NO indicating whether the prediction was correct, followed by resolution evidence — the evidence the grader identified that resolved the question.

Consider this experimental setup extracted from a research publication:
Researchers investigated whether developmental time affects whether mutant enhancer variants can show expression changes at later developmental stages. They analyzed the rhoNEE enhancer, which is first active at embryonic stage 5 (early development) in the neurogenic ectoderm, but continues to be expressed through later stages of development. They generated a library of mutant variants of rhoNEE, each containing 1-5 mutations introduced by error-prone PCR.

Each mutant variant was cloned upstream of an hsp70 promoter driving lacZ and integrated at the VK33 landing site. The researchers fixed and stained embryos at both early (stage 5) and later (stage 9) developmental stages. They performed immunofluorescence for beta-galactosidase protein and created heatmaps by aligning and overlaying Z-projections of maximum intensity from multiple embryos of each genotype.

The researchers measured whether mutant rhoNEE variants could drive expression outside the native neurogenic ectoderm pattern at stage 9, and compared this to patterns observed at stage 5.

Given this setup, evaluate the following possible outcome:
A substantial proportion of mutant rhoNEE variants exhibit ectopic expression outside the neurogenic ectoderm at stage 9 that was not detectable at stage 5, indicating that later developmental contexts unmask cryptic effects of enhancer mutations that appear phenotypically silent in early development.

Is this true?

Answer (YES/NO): NO